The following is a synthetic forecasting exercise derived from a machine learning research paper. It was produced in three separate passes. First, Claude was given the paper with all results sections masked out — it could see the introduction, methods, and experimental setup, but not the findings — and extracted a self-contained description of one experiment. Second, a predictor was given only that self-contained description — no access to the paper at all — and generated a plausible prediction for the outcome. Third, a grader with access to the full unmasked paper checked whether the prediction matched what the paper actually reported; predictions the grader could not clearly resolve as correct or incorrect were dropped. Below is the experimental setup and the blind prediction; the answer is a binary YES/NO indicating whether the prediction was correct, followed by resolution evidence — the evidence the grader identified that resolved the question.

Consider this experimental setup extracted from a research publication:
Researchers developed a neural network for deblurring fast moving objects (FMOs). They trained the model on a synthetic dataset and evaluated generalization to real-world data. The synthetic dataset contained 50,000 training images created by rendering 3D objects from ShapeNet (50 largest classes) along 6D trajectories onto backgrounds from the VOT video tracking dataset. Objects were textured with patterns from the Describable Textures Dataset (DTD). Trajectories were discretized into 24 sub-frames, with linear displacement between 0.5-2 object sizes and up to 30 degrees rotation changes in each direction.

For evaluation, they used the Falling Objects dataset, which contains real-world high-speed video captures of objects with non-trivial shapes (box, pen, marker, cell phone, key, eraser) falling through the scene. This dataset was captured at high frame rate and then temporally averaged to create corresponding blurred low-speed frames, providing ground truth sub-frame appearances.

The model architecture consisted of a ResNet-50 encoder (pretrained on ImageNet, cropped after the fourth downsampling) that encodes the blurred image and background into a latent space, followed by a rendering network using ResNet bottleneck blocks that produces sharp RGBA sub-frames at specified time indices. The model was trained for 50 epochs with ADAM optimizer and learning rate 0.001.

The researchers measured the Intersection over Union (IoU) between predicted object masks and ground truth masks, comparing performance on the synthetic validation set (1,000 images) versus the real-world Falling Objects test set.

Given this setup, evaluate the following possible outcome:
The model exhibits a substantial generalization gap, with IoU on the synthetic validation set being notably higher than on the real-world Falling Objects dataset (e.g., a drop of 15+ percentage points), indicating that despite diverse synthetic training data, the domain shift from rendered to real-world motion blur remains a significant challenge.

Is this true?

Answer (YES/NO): NO